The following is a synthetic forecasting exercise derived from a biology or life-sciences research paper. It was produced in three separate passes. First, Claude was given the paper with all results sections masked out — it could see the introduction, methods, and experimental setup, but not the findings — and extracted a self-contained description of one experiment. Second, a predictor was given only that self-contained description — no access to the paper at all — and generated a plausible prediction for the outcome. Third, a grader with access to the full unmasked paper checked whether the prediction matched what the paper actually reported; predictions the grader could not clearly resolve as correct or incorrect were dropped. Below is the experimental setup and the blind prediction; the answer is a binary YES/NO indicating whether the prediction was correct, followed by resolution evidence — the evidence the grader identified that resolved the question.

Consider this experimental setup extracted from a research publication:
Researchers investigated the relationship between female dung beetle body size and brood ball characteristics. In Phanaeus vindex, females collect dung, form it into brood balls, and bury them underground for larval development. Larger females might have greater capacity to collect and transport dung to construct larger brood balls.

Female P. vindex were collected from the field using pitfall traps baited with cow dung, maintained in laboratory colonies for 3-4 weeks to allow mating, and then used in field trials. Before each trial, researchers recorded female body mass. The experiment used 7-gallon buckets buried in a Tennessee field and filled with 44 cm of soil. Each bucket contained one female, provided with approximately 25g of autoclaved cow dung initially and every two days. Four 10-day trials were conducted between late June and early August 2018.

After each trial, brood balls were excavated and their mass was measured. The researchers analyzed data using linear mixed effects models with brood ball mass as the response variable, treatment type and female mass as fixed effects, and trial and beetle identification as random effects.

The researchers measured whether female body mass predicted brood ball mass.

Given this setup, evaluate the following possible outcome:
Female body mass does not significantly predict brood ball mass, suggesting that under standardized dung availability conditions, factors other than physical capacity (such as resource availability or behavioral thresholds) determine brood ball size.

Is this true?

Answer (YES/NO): YES